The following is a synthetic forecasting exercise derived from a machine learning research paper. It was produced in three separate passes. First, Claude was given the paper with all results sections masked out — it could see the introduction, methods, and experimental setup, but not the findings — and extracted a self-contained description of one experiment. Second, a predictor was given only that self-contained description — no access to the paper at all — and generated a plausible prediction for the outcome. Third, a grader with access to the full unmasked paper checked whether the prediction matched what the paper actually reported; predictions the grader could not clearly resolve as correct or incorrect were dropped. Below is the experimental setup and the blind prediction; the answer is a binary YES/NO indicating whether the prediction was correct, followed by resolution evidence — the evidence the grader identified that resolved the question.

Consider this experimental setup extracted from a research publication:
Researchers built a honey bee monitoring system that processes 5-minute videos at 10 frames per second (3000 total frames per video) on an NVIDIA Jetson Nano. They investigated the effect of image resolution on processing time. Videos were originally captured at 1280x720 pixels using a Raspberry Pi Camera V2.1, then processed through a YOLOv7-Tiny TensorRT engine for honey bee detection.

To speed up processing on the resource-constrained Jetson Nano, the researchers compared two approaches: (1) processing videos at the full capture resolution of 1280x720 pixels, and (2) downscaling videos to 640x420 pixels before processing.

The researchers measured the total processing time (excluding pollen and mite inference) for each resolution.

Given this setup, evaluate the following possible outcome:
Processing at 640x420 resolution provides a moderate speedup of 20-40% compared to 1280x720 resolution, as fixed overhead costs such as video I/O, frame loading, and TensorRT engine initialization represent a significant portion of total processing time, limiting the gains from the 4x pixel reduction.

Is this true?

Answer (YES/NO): NO